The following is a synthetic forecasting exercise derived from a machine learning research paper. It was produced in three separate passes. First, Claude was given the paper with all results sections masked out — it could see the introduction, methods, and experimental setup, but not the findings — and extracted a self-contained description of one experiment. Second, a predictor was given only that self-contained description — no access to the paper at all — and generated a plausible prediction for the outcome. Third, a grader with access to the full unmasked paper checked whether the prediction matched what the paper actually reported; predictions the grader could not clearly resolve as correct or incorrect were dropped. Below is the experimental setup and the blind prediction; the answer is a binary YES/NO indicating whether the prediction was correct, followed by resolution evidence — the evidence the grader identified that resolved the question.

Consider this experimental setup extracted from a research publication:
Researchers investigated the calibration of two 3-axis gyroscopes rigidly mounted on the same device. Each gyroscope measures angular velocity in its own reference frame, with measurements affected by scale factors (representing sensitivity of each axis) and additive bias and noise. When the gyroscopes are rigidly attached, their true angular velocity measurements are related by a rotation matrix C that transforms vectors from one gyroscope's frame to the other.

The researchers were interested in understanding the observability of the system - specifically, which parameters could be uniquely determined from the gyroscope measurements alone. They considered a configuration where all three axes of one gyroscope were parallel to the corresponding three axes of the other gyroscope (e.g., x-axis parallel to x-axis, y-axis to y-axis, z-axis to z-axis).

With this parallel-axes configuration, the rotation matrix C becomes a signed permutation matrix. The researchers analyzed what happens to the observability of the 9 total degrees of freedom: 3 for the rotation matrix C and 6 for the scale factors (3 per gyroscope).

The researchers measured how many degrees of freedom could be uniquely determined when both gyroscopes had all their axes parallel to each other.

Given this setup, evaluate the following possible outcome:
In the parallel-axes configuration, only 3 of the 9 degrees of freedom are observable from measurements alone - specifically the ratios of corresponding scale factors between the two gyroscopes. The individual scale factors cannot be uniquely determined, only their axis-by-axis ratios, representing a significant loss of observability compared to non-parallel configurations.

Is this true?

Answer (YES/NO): NO